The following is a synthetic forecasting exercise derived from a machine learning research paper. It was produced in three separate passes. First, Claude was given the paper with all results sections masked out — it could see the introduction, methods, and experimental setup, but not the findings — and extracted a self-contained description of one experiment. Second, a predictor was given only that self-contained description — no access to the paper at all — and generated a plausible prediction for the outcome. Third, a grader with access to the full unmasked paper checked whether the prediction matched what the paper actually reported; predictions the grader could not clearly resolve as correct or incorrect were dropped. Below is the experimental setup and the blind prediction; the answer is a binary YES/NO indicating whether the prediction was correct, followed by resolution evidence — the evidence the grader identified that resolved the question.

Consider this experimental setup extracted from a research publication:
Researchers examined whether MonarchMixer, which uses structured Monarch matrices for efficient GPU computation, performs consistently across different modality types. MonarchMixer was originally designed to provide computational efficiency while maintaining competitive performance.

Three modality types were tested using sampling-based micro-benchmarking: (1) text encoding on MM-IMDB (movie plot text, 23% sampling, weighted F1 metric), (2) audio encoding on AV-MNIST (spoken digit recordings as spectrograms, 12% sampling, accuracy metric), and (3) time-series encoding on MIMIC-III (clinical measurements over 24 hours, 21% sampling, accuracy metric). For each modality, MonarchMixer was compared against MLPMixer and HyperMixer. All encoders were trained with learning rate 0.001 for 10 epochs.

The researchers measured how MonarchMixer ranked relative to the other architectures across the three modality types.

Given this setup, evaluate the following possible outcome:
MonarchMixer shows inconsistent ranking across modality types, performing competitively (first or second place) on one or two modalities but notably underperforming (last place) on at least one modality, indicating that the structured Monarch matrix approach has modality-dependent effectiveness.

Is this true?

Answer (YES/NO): NO